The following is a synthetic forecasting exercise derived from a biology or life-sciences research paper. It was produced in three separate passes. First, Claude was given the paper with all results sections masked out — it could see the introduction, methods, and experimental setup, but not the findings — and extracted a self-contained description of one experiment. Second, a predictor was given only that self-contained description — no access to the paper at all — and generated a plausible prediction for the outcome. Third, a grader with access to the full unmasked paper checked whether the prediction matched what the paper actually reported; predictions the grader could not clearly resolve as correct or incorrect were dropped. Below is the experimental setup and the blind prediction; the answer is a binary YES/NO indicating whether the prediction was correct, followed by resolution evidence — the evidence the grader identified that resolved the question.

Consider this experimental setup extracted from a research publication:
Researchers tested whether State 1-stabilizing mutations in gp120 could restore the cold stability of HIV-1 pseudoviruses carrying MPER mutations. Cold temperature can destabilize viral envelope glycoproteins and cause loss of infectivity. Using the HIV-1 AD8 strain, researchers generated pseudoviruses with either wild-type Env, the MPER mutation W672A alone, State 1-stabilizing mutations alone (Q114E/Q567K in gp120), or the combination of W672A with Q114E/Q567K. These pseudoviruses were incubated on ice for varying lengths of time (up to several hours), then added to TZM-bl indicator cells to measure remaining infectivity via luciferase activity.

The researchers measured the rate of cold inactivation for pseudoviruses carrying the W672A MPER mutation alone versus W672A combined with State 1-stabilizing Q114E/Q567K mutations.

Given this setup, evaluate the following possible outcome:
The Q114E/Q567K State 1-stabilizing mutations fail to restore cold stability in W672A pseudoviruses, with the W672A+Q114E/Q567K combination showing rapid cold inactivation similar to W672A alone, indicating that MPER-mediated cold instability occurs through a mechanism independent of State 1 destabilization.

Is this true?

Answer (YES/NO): NO